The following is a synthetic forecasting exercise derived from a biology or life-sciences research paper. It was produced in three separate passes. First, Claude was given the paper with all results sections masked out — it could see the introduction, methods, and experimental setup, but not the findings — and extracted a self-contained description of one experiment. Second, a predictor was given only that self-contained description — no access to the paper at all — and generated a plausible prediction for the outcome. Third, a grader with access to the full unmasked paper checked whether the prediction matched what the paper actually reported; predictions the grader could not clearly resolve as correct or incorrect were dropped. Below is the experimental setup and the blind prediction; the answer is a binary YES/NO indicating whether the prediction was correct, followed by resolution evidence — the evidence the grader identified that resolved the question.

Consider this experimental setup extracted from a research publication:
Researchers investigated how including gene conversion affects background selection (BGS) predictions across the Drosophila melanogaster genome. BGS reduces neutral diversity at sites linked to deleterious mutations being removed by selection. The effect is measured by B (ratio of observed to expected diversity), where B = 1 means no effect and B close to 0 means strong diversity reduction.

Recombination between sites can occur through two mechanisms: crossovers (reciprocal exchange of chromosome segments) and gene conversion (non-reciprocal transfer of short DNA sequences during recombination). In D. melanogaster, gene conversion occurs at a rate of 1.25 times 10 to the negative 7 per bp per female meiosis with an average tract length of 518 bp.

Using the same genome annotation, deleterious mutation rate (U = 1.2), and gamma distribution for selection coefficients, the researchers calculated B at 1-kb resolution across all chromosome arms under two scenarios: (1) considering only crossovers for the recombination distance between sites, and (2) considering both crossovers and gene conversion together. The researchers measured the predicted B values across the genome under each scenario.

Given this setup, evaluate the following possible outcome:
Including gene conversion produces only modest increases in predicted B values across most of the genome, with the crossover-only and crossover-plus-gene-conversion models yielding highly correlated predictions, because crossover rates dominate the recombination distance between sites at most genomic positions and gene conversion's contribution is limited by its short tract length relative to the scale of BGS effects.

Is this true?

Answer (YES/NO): NO